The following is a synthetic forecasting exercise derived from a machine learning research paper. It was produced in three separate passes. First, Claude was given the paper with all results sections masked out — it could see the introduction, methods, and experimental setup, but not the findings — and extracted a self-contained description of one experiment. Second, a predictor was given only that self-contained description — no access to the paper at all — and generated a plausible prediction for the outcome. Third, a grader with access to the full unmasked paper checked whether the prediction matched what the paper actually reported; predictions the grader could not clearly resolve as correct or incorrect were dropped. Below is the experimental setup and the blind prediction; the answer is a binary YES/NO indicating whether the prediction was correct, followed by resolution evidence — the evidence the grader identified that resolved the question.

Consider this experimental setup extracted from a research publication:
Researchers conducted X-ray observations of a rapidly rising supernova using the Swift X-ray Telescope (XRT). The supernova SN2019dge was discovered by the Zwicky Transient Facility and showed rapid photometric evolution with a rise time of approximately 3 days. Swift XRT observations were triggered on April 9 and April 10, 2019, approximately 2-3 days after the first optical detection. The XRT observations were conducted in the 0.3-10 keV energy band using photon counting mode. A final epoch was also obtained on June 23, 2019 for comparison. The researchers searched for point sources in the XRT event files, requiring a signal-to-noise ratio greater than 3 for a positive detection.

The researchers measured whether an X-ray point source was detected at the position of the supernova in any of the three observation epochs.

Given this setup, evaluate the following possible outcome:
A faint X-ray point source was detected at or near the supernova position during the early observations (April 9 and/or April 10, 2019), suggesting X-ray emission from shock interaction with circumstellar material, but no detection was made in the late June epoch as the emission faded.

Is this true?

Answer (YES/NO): NO